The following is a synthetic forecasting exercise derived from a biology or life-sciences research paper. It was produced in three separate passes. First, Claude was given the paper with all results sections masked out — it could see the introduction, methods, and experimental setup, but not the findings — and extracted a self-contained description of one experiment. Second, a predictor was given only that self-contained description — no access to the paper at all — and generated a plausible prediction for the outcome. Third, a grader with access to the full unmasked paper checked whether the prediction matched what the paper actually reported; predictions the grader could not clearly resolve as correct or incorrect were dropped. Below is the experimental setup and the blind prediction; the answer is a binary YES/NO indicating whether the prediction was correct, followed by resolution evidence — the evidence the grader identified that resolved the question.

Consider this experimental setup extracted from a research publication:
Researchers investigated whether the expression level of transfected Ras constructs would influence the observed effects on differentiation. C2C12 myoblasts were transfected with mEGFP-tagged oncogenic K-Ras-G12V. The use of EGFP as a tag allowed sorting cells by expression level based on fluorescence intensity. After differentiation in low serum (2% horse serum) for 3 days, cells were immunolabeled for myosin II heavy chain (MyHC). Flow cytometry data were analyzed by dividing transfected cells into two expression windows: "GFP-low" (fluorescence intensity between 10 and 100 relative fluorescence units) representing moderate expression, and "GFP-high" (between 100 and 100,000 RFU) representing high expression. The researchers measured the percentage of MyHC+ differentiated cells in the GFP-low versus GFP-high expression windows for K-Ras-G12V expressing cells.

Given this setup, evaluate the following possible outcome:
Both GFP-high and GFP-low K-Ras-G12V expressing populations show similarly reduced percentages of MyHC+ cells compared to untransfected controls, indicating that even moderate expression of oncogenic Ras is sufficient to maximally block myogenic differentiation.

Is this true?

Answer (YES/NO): YES